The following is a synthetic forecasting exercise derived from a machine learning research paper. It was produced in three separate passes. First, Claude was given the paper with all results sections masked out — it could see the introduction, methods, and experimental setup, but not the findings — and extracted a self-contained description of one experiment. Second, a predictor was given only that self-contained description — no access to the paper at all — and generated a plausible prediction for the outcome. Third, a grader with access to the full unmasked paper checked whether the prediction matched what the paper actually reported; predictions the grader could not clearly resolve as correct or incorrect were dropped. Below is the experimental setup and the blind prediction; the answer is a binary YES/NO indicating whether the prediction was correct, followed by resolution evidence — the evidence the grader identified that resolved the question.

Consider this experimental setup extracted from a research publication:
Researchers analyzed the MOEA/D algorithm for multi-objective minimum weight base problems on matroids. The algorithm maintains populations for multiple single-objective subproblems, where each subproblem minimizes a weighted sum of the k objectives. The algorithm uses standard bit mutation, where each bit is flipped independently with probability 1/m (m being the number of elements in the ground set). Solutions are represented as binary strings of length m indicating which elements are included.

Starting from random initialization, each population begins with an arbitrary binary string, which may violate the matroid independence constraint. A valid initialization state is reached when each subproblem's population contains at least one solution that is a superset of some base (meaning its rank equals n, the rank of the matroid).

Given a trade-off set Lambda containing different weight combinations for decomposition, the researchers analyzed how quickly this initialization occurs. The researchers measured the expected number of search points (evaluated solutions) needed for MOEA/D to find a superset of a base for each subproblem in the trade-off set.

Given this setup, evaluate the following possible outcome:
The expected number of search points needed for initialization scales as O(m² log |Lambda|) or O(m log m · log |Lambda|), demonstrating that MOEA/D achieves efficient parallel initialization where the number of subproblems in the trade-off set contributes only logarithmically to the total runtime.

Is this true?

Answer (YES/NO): NO